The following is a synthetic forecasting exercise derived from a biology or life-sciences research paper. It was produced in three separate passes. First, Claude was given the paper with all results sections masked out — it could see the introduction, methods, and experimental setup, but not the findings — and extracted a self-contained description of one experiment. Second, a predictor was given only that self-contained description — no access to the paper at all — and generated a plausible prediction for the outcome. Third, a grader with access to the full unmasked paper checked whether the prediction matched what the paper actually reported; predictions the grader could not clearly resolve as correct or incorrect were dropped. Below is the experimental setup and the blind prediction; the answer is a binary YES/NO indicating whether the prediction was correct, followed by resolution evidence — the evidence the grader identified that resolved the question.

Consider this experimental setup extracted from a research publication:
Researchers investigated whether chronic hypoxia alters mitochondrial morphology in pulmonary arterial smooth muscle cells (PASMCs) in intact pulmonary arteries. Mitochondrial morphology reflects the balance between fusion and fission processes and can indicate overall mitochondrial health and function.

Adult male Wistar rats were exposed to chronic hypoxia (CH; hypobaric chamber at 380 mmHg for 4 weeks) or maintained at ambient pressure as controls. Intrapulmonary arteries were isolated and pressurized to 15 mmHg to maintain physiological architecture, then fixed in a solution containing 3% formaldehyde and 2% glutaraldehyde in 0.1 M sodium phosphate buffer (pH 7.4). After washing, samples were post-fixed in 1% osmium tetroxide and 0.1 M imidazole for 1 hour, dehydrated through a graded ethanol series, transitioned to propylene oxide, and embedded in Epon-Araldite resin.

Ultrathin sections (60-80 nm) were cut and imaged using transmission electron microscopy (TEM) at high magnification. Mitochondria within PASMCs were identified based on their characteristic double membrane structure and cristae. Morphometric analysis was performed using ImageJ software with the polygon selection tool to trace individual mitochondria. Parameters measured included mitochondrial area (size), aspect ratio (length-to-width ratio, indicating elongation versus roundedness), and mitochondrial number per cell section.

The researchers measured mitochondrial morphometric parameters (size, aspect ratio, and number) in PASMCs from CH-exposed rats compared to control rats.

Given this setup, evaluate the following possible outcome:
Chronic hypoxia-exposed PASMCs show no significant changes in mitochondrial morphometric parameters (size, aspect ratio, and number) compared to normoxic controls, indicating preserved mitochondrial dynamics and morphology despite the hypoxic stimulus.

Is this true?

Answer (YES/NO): NO